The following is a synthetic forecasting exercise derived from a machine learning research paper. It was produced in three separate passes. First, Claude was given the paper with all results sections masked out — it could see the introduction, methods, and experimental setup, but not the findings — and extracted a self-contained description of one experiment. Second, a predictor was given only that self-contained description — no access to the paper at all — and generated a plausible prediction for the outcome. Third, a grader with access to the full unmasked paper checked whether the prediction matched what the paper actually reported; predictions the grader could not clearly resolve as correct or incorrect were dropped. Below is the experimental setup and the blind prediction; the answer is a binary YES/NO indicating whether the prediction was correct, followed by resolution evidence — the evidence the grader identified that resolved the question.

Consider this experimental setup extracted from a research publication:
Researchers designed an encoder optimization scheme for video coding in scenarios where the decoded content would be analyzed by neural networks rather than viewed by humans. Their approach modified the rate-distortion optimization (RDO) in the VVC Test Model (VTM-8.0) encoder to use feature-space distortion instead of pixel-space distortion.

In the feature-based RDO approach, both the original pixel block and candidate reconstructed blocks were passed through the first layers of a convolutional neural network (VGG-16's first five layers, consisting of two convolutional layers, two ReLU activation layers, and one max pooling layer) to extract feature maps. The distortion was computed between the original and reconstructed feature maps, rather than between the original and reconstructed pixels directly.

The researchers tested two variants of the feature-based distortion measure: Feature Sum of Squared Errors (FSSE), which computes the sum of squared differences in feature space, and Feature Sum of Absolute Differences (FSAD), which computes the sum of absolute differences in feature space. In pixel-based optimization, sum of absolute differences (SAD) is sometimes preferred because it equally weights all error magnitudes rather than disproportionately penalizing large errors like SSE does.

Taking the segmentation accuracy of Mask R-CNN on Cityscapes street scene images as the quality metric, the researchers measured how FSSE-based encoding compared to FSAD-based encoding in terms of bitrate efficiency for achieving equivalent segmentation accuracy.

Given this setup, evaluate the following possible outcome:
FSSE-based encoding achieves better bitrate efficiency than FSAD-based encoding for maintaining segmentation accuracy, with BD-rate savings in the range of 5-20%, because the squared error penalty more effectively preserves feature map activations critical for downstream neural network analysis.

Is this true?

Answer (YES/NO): NO